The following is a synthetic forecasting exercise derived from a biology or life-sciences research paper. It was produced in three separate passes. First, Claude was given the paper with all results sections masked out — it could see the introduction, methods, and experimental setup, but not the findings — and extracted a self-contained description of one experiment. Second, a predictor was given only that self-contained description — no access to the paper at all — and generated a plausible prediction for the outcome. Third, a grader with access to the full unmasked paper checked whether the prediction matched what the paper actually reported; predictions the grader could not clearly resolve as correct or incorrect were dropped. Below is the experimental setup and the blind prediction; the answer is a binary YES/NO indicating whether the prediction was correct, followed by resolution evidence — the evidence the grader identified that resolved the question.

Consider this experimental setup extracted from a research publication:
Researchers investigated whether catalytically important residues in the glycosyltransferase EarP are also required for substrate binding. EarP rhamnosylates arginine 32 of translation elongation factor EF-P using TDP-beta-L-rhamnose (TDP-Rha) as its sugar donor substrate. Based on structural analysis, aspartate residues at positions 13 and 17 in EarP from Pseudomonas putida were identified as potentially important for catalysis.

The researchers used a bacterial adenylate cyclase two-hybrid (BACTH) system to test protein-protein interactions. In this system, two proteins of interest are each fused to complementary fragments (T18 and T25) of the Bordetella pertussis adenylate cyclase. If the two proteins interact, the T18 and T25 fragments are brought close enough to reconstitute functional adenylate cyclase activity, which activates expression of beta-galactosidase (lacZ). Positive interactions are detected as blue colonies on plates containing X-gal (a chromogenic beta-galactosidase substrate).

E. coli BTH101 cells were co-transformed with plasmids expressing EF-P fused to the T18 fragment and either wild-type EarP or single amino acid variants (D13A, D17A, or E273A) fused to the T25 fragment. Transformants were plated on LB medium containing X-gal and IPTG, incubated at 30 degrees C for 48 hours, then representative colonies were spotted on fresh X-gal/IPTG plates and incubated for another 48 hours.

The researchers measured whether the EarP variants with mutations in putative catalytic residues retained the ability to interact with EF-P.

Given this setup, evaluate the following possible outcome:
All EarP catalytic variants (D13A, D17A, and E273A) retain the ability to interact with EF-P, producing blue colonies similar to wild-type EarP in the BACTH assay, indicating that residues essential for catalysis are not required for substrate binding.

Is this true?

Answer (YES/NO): YES